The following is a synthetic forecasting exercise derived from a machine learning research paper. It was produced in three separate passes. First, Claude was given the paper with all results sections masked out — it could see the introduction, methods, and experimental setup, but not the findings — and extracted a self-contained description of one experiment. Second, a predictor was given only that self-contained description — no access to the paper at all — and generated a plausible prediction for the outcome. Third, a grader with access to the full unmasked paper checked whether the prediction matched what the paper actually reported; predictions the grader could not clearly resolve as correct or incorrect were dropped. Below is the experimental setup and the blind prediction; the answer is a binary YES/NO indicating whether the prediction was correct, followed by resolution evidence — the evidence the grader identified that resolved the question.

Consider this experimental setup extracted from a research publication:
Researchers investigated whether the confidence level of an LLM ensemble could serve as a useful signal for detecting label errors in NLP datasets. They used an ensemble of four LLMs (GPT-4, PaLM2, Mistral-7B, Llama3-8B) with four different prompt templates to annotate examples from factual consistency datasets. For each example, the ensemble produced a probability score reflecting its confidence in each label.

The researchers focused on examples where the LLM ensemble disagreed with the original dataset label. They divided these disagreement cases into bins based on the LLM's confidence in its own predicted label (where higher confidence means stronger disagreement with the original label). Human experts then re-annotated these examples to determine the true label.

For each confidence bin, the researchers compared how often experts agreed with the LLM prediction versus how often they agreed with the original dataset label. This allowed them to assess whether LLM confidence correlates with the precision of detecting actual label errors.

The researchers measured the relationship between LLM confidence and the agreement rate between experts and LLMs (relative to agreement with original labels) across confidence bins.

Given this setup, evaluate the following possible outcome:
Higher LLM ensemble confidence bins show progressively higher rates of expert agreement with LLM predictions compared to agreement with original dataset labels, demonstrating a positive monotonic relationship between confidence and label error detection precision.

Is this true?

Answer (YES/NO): YES